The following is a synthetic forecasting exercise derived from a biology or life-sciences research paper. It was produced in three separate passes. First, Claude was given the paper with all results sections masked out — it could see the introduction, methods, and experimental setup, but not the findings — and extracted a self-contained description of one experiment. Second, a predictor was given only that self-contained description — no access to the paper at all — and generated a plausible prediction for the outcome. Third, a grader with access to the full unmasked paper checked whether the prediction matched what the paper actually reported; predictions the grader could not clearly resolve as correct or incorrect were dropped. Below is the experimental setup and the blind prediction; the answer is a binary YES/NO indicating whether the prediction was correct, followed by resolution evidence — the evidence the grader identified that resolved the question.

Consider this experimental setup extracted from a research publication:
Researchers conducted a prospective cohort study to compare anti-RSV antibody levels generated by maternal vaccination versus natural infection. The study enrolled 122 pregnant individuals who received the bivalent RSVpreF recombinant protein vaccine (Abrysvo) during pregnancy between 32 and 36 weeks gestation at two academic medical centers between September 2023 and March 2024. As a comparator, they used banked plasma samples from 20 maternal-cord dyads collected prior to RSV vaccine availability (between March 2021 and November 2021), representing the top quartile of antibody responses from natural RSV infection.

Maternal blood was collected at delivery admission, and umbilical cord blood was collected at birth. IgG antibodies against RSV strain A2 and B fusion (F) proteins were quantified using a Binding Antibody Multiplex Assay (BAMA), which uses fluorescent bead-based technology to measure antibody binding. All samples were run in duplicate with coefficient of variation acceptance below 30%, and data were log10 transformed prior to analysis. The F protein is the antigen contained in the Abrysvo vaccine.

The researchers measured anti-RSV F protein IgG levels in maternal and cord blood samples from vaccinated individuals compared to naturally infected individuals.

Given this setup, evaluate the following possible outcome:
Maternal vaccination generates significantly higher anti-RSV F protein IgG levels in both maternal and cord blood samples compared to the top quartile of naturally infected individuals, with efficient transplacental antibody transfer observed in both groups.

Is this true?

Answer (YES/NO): YES